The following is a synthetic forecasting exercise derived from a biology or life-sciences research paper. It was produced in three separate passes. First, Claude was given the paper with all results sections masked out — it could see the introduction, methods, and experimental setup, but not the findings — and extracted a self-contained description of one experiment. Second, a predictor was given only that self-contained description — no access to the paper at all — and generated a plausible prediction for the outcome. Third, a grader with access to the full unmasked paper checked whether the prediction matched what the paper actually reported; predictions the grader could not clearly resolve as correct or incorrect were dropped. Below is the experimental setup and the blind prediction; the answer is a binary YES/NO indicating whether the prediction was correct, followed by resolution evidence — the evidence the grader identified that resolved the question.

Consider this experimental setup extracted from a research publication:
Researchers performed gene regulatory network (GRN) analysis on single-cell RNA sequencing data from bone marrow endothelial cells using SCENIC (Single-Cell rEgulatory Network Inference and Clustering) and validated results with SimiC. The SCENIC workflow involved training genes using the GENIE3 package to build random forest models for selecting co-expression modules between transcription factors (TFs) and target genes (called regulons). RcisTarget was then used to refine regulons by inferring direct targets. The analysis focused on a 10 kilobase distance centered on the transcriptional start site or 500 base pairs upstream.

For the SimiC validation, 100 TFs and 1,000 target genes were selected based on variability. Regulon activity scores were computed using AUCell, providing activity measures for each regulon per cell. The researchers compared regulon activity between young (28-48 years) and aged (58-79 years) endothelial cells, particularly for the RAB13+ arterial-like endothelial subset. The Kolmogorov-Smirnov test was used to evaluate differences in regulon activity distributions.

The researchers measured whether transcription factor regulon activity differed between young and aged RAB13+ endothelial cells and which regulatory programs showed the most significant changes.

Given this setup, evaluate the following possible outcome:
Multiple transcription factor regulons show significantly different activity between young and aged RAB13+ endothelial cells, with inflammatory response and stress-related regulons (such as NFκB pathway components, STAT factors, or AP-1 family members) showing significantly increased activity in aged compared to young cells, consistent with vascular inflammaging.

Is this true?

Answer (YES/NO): NO